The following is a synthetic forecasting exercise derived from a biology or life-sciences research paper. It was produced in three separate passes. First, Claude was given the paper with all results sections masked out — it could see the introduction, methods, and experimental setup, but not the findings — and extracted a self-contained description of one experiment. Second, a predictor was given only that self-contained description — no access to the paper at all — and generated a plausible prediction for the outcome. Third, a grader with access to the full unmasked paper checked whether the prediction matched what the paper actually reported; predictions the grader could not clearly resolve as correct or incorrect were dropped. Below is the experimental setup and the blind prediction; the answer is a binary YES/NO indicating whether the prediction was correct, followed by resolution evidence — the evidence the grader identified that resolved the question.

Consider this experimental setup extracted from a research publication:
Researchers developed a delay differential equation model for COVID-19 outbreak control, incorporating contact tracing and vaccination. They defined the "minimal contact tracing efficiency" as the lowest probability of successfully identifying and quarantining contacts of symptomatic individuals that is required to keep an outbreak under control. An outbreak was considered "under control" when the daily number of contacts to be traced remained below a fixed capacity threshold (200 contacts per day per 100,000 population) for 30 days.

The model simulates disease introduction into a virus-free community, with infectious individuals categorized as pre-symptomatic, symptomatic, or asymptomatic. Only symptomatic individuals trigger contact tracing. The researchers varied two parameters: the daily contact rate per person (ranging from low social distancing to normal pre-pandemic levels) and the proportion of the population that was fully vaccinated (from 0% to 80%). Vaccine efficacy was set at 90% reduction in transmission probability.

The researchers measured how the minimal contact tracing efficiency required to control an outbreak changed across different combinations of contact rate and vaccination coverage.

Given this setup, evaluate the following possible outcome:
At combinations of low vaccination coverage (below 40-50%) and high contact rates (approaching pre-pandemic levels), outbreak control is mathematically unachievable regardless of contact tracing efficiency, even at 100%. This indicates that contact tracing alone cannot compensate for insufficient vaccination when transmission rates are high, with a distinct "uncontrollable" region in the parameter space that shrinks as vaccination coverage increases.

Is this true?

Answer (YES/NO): NO